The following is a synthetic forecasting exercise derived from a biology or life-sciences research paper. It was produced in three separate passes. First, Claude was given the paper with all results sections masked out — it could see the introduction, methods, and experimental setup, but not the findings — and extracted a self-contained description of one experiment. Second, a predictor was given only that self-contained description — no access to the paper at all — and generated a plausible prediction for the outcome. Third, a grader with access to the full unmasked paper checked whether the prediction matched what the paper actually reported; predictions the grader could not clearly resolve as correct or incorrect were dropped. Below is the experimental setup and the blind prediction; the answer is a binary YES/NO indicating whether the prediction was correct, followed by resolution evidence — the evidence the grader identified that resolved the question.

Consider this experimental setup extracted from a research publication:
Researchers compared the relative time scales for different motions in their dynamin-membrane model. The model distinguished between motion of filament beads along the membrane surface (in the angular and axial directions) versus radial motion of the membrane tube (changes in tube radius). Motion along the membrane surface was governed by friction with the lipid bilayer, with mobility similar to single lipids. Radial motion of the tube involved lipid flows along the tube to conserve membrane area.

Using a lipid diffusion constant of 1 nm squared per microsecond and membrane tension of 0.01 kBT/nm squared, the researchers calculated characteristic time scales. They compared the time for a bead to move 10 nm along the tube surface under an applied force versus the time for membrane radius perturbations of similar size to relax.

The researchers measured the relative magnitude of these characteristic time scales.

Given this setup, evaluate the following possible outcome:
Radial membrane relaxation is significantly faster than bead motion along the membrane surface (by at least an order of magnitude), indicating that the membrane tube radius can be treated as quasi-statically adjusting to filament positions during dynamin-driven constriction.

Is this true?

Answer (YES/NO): NO